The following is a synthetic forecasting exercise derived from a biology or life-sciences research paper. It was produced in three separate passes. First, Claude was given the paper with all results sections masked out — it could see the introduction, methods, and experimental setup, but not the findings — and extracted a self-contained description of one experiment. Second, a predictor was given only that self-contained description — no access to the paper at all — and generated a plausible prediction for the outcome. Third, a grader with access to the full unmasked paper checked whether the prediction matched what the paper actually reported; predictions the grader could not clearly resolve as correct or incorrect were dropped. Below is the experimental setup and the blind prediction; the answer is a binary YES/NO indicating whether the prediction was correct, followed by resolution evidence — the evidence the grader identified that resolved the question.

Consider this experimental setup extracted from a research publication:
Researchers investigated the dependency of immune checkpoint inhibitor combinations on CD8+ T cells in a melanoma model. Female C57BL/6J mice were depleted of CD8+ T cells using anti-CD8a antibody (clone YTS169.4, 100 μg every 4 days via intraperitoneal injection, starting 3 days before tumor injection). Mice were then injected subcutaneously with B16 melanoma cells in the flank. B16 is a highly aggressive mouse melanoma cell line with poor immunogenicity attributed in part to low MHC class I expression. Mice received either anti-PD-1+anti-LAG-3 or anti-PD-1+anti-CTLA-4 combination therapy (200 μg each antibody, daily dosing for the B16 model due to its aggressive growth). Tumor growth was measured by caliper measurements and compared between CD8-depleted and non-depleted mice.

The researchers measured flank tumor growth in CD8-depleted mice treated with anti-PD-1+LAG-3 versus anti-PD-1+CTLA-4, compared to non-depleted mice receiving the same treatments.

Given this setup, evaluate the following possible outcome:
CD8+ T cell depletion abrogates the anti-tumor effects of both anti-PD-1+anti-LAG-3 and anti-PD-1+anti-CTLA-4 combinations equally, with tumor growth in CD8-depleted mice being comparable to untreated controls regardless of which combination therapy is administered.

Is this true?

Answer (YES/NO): YES